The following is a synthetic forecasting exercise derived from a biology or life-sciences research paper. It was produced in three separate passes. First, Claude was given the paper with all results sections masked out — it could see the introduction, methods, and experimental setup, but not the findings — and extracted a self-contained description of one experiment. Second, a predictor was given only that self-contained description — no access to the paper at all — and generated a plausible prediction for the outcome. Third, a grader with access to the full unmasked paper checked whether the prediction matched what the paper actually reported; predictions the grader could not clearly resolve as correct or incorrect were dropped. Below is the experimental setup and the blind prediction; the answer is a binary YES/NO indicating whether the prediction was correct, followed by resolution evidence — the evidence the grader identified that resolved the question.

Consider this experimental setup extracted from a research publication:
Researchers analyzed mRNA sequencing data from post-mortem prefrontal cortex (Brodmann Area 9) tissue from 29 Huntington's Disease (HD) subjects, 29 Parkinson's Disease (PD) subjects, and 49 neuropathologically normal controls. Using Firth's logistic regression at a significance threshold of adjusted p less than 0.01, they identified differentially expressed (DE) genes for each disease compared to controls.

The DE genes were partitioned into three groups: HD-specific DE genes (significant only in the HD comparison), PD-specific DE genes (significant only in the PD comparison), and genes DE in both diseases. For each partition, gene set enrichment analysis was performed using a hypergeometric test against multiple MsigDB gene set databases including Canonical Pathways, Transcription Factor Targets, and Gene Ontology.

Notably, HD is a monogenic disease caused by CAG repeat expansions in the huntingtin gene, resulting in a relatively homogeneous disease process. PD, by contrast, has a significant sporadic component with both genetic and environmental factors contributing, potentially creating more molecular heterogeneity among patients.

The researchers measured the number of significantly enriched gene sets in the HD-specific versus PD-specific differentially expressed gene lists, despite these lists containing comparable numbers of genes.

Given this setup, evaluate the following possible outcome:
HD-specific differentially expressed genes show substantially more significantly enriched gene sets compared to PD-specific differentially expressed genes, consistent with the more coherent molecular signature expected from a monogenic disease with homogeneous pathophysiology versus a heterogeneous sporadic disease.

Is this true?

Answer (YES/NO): YES